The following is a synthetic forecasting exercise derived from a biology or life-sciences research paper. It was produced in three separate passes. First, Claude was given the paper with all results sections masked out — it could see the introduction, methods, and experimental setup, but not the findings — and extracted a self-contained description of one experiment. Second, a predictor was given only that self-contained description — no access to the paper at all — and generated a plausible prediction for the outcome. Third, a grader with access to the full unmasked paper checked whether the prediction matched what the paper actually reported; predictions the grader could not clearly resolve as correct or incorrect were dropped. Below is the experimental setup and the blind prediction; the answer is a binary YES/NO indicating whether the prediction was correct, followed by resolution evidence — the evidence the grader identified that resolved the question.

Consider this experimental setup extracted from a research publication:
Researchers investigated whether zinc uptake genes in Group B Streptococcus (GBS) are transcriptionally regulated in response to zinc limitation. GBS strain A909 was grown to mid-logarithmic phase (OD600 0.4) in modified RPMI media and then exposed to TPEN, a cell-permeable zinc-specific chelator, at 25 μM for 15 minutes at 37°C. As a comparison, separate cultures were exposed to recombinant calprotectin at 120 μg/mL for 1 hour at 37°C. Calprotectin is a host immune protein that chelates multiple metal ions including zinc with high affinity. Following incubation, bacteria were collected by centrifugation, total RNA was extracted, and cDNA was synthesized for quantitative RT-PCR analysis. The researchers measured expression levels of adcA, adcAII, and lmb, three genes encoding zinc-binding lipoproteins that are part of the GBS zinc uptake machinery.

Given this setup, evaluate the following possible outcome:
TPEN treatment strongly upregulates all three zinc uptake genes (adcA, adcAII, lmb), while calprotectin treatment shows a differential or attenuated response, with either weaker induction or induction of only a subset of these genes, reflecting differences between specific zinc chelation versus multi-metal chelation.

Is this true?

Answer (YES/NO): YES